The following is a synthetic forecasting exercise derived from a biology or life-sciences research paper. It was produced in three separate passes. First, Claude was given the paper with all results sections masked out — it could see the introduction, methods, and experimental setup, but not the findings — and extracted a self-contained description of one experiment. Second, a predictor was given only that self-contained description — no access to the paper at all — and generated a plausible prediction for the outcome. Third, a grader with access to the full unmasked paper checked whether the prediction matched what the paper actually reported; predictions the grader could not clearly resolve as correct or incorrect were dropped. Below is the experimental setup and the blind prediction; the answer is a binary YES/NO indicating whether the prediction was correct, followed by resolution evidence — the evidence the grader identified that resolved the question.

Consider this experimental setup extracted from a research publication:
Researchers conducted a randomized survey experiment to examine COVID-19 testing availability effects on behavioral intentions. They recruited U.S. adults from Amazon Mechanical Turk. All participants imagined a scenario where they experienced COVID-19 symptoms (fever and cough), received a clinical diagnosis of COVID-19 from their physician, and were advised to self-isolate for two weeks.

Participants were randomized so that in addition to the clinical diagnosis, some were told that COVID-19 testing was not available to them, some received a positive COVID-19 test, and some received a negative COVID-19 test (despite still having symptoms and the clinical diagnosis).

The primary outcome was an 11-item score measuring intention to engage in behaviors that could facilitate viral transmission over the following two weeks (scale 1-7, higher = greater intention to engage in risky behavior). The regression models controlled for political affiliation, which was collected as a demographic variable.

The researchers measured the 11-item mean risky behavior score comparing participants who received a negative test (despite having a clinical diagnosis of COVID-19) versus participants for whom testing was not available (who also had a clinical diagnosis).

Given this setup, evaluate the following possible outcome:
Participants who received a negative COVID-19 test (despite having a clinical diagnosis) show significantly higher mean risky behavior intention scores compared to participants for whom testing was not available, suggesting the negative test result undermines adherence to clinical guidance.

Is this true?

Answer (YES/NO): YES